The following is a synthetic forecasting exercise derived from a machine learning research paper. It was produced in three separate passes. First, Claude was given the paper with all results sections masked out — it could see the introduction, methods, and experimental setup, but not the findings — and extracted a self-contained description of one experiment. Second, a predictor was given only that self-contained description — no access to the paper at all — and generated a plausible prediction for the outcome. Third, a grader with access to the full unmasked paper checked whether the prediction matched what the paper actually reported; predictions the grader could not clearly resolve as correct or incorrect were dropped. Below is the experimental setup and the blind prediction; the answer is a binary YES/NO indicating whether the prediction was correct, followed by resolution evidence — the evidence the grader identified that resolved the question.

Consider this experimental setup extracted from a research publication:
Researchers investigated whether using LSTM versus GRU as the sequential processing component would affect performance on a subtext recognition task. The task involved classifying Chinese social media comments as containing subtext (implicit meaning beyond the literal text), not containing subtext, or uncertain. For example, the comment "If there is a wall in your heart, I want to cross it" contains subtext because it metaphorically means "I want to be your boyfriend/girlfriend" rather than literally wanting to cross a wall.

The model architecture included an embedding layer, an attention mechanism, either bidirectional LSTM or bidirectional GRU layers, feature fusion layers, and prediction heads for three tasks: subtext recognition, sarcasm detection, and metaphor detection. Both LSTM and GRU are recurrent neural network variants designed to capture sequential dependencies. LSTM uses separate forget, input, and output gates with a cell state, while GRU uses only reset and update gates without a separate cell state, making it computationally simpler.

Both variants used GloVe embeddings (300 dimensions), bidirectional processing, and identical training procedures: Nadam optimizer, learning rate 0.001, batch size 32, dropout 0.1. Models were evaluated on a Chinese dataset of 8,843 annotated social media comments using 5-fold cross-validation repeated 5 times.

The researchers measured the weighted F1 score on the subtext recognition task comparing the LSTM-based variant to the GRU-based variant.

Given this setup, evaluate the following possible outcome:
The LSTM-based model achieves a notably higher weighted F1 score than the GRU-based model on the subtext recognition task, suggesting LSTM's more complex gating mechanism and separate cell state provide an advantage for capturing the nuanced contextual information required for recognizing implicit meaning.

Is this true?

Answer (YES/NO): NO